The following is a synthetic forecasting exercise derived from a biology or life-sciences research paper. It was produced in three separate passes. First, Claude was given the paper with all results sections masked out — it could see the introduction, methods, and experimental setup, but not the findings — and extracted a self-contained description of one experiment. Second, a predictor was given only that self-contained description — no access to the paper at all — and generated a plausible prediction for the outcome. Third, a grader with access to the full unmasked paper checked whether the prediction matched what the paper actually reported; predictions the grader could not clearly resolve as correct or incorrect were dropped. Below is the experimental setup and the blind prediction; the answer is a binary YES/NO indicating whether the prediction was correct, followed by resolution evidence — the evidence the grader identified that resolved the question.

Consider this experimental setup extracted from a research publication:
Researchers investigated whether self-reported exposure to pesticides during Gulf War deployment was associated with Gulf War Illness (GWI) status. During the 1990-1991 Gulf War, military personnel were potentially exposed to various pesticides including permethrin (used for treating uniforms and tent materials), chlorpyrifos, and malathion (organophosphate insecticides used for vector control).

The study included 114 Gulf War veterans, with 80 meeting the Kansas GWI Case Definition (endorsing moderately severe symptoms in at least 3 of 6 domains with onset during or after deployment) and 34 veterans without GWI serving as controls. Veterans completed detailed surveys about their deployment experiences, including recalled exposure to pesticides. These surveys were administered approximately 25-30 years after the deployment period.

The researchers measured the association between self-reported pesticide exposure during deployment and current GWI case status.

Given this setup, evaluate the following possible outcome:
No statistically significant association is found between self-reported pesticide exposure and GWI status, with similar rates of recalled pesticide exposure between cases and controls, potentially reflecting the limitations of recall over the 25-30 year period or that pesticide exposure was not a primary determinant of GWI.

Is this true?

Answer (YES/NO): NO